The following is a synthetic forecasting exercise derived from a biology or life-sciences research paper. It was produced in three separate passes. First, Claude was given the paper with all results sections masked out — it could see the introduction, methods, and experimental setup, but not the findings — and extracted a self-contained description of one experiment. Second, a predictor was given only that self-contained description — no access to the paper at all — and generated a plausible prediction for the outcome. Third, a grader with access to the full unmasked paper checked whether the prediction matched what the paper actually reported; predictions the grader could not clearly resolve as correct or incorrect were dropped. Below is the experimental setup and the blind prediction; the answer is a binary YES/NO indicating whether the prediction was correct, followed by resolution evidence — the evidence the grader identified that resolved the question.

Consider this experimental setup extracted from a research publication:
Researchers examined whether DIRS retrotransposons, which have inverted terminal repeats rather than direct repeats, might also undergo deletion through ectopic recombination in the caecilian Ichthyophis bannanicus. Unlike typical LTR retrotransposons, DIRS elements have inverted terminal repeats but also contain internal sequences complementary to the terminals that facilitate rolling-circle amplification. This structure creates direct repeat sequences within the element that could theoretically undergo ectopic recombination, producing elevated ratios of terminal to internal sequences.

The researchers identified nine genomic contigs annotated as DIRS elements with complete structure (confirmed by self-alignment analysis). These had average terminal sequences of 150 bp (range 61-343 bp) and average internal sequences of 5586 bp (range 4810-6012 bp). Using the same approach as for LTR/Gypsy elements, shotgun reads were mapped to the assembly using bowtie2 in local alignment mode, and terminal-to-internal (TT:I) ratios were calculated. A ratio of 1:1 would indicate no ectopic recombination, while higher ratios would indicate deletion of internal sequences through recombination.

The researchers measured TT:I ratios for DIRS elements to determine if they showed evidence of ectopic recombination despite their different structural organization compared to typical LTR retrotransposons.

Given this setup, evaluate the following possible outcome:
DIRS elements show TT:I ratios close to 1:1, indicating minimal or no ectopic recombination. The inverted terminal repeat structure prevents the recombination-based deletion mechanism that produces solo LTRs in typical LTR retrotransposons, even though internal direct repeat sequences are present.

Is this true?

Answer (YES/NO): NO